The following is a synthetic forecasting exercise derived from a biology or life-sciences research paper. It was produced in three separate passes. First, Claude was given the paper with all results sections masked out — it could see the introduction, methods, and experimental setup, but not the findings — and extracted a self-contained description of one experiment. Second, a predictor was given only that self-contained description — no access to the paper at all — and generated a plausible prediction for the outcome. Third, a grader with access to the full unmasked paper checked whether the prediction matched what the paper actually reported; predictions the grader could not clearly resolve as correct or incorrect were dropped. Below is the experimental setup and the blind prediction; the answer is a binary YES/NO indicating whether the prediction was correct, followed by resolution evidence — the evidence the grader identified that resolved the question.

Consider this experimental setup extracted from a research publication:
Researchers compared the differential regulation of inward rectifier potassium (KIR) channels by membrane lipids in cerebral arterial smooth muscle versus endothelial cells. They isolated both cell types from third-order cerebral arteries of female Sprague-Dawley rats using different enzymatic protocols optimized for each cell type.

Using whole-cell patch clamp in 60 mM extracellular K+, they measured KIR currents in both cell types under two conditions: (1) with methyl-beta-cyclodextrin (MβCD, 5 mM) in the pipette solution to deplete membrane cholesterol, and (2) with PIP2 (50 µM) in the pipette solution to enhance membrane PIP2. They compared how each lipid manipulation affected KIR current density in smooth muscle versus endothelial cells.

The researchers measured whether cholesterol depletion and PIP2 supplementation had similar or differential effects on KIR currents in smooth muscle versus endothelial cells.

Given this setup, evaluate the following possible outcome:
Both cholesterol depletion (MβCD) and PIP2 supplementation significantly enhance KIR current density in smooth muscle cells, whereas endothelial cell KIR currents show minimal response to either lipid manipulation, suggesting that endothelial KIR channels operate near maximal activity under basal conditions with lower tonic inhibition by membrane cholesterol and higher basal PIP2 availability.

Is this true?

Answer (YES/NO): NO